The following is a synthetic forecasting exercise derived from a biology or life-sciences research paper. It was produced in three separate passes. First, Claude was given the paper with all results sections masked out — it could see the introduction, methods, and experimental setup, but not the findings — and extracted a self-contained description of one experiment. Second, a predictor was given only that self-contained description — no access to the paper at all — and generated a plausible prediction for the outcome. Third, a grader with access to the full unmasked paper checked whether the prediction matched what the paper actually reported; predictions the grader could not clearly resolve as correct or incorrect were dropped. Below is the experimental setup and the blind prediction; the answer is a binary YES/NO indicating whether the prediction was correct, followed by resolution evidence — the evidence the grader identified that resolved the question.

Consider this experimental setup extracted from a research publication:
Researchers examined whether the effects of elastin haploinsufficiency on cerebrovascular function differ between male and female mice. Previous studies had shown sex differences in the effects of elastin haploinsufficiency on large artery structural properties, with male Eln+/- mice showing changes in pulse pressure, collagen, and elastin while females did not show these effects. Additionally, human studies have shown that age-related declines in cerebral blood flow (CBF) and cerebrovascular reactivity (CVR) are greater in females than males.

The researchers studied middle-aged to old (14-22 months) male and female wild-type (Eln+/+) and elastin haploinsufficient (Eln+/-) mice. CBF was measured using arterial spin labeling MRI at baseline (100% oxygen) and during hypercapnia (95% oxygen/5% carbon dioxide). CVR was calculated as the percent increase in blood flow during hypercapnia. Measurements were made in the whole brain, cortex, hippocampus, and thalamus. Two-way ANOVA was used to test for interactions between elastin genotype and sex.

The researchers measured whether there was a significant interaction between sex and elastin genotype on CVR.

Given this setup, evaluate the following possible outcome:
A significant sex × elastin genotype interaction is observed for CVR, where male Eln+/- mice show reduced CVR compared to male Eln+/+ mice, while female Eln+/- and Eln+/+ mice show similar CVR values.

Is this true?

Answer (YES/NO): NO